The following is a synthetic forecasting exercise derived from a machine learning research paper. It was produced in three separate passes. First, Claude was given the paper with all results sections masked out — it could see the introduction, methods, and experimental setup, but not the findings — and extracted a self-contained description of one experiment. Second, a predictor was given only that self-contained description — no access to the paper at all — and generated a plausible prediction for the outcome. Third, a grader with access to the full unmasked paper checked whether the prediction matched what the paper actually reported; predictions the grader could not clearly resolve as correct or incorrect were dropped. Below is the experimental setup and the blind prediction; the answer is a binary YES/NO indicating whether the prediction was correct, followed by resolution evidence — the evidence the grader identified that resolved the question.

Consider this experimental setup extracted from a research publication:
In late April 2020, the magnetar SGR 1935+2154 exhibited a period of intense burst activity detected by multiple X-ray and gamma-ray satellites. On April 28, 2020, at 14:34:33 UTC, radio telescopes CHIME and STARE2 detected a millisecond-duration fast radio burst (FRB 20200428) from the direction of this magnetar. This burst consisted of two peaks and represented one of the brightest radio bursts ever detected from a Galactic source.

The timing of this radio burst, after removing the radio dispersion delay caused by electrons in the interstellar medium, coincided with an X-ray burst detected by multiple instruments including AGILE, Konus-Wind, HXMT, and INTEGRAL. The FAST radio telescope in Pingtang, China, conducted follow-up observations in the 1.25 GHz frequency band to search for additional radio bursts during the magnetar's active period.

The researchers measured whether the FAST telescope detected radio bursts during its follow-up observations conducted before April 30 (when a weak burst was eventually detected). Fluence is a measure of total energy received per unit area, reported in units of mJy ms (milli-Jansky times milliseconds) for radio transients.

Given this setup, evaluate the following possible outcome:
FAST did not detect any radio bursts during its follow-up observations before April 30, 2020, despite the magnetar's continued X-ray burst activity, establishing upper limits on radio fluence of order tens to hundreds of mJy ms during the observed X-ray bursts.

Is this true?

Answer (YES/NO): YES